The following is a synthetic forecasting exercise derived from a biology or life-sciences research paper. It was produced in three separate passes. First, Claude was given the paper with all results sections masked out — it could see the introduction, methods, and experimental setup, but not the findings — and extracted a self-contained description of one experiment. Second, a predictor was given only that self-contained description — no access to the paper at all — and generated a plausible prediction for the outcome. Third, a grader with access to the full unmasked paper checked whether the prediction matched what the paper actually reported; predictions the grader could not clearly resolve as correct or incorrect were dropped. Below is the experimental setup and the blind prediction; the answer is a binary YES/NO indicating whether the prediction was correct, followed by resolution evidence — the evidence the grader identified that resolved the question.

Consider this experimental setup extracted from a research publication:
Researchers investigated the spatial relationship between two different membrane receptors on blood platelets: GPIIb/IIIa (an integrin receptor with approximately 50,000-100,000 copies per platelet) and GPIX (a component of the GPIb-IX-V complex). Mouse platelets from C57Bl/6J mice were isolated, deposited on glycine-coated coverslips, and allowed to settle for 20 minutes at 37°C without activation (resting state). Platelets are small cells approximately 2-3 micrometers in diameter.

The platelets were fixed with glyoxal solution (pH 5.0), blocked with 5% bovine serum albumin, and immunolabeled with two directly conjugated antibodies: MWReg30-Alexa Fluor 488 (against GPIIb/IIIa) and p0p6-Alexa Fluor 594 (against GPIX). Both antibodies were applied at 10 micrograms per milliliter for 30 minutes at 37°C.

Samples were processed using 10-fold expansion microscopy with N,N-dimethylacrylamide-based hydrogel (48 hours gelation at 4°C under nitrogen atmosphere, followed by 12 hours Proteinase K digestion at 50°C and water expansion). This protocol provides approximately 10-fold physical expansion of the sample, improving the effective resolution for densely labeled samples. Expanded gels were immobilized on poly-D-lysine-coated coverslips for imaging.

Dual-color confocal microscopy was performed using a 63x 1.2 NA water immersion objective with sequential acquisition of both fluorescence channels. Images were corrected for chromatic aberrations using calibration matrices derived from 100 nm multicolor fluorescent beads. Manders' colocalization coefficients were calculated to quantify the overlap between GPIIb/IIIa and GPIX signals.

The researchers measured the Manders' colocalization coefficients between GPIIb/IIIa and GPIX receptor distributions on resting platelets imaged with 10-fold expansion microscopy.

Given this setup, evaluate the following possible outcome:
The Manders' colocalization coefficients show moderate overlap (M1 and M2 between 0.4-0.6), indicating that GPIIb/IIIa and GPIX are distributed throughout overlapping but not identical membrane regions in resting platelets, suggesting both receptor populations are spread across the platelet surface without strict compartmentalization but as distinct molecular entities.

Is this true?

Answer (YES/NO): NO